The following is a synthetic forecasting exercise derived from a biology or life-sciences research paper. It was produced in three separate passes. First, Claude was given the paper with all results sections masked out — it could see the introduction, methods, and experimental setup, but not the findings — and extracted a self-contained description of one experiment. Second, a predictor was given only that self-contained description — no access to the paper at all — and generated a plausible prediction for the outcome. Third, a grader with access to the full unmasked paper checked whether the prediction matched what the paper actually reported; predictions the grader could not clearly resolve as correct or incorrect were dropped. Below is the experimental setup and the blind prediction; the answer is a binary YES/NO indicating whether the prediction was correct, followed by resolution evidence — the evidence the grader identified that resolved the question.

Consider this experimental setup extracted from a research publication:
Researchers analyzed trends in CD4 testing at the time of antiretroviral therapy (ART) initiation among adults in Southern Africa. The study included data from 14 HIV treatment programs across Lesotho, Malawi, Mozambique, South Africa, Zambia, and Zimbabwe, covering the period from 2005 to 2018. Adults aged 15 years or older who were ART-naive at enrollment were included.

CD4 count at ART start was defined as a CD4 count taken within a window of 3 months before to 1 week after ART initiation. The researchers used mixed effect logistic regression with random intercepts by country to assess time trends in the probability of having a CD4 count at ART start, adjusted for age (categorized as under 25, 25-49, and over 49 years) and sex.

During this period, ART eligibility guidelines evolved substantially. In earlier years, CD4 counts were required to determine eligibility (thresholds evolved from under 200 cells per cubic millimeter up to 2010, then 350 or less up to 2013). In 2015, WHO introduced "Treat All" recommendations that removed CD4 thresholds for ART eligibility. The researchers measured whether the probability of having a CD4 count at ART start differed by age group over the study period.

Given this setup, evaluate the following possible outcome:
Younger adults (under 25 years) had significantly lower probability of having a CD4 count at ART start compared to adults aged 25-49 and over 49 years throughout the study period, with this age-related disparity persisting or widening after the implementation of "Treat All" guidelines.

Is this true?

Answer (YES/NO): NO